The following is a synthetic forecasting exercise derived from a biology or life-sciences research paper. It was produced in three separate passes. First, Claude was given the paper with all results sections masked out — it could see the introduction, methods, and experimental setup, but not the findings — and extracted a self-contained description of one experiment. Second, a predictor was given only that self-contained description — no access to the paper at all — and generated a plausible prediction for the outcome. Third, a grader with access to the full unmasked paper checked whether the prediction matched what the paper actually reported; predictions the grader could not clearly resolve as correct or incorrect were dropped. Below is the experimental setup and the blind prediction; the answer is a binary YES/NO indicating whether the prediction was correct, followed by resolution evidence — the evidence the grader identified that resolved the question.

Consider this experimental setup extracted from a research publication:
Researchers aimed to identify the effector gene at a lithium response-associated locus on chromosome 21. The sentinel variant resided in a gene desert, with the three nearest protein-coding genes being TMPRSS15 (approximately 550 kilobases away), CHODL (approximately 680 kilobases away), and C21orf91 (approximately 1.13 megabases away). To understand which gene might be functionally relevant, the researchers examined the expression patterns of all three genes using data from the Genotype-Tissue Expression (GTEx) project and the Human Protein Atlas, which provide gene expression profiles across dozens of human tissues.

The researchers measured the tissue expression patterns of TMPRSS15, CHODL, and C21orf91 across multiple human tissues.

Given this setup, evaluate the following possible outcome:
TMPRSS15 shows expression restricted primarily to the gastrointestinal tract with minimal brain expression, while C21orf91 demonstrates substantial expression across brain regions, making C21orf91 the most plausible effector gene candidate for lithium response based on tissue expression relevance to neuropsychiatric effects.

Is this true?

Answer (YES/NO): NO